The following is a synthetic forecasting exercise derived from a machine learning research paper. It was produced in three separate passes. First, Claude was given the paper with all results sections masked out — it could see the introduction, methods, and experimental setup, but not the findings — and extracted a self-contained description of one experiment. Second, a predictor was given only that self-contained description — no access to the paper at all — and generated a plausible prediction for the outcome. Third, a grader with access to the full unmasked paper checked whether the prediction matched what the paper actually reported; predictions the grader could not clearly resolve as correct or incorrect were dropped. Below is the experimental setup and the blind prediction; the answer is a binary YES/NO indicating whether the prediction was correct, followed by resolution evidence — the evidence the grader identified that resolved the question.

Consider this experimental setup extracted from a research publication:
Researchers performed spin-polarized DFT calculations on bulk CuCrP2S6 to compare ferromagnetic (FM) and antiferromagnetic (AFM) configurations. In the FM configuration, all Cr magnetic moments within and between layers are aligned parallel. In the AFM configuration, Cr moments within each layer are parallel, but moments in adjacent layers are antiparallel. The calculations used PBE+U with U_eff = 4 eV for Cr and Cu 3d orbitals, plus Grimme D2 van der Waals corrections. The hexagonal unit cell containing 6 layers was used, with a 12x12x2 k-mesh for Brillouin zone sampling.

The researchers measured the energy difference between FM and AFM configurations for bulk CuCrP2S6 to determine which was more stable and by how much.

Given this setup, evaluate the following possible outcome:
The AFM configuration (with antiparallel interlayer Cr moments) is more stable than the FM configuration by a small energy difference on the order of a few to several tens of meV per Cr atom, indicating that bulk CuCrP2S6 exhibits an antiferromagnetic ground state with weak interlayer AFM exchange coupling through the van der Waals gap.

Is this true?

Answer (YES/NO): NO